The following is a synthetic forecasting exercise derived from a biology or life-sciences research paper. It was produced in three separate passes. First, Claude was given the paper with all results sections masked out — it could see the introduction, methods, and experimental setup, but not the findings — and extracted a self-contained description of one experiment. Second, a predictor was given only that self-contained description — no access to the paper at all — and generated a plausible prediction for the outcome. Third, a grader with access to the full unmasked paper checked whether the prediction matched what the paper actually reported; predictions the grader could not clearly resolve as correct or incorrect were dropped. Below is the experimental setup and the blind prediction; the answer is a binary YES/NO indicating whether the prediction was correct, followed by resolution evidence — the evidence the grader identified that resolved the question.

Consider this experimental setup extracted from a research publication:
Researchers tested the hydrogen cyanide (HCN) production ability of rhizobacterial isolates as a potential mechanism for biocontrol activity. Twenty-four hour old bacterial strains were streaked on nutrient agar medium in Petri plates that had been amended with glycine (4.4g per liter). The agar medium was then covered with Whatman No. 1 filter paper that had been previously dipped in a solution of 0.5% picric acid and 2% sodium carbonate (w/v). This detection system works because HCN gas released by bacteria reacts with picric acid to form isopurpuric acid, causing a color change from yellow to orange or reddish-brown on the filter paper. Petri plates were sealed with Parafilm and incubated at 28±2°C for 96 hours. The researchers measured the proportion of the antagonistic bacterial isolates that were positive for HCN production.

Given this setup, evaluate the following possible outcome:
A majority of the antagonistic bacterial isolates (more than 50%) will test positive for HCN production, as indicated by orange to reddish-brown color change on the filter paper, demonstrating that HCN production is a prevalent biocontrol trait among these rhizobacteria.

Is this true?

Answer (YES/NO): YES